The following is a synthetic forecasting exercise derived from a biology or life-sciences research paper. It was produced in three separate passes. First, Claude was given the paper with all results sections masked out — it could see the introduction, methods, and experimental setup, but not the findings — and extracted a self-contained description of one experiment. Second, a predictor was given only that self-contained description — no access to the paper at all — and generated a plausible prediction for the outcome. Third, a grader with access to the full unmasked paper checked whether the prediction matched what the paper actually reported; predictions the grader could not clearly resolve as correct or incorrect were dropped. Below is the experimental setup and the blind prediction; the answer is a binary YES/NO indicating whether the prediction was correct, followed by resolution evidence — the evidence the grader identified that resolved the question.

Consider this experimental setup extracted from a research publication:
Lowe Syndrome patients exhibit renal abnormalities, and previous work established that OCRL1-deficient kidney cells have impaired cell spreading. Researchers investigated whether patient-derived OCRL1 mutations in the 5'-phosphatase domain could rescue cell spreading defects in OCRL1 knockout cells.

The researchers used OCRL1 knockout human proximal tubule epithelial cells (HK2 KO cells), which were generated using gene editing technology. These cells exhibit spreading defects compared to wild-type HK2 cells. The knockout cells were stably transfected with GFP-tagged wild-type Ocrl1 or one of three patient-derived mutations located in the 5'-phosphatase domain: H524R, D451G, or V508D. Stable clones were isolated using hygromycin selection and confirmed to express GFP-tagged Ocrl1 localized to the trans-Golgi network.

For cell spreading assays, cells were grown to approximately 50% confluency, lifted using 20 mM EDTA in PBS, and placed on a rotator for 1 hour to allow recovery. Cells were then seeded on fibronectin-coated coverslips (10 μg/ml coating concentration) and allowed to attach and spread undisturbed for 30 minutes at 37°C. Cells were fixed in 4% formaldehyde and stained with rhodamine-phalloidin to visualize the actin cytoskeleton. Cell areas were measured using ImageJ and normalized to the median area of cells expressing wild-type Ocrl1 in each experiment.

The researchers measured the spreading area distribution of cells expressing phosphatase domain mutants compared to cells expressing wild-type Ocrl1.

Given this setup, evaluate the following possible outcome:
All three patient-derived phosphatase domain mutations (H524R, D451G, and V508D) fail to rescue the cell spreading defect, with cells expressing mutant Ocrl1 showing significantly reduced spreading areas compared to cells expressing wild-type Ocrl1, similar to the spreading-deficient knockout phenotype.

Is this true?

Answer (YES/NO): NO